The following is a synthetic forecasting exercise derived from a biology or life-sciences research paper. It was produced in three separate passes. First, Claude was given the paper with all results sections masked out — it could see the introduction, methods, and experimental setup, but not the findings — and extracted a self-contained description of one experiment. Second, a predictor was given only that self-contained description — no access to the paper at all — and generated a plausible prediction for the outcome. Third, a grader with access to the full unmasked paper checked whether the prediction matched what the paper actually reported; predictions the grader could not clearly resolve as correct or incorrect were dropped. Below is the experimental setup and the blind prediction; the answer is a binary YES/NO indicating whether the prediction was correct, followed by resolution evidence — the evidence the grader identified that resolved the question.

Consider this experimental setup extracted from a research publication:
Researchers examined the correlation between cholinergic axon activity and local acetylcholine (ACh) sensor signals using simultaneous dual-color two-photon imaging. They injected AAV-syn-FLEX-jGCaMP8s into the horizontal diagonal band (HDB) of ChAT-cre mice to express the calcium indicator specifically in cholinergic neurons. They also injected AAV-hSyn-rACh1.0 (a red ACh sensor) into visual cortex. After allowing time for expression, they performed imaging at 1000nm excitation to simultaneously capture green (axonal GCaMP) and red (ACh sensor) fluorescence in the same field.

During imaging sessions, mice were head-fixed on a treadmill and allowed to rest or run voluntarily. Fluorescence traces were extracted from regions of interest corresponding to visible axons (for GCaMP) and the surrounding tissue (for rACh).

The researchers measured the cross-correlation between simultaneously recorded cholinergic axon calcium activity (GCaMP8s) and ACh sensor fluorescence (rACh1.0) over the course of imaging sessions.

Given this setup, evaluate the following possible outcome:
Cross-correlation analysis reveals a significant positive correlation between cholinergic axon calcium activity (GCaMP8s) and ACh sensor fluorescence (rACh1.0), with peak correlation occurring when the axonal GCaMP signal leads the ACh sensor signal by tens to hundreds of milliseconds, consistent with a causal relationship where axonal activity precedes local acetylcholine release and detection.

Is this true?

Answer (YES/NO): NO